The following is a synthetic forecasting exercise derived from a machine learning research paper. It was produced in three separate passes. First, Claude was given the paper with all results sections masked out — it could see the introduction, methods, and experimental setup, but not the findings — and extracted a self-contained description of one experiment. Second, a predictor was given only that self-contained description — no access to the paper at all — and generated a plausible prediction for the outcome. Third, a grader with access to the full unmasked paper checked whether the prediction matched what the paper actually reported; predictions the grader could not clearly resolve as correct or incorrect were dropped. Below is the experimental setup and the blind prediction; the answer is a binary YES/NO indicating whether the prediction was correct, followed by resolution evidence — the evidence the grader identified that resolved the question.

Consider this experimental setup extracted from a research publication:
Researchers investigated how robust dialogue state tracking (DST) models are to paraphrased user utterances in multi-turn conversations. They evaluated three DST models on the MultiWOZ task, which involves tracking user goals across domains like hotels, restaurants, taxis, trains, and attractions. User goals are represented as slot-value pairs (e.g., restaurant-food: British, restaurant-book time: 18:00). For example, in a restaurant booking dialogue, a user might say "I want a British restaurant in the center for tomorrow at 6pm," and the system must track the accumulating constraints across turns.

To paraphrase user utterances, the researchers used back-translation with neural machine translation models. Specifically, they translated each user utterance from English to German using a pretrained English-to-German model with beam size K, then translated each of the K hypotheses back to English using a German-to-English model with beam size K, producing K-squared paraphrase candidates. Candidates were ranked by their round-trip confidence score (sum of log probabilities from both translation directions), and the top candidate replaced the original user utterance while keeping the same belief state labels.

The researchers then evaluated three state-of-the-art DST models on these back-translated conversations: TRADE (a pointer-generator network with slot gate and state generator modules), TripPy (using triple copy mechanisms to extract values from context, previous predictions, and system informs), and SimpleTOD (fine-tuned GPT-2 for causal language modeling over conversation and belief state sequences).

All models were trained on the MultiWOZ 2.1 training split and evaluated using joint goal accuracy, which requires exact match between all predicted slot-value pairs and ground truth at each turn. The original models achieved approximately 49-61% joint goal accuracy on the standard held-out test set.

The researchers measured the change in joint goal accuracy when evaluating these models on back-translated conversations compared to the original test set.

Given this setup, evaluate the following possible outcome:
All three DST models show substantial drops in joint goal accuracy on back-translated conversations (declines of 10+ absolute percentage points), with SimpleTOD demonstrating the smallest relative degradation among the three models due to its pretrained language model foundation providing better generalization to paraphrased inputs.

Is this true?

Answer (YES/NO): NO